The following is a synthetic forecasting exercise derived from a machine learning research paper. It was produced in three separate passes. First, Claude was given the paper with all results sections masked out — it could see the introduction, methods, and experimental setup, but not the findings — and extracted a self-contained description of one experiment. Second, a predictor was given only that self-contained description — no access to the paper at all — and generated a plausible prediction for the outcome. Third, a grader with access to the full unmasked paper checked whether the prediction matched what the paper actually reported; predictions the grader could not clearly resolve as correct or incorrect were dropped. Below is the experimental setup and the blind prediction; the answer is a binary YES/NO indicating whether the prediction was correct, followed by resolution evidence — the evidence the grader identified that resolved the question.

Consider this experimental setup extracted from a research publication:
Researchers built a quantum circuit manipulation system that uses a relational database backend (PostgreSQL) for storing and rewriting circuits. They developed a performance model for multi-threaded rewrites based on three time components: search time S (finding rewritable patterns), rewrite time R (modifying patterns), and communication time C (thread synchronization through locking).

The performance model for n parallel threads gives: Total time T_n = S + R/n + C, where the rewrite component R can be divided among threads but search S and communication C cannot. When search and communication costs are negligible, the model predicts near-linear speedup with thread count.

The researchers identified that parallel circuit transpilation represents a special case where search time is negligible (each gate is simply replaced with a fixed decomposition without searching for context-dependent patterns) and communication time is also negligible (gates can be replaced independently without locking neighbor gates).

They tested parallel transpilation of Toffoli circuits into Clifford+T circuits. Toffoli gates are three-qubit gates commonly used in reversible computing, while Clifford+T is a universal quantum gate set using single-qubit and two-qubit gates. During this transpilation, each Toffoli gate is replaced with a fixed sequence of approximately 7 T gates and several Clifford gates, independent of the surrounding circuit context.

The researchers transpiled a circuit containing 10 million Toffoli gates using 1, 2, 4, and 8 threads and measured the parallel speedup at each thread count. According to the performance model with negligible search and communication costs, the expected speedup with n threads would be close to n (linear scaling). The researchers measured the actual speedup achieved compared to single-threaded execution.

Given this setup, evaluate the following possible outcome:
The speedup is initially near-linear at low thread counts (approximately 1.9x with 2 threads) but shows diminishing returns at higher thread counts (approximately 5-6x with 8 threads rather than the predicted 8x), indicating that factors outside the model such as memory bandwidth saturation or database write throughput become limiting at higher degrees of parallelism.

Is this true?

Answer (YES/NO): NO